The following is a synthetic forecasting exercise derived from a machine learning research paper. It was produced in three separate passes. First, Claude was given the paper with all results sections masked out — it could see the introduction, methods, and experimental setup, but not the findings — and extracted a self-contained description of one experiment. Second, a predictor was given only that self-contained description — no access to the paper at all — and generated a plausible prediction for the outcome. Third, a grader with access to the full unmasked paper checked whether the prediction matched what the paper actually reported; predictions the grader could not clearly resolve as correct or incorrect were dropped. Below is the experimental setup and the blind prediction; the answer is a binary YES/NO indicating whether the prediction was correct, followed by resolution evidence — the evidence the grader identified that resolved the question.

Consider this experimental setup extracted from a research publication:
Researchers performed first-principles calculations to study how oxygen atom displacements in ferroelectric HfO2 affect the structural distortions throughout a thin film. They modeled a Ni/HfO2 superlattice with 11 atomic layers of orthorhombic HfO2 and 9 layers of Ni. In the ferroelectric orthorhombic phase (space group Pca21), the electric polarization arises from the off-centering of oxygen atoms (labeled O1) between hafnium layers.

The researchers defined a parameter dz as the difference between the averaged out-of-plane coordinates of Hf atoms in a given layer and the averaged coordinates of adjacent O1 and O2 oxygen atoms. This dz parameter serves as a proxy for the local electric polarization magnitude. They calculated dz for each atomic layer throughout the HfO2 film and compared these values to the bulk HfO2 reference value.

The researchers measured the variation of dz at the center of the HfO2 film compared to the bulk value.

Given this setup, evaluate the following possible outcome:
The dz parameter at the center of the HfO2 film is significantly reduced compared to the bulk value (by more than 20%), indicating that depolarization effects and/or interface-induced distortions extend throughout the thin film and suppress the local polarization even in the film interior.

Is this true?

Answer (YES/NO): NO